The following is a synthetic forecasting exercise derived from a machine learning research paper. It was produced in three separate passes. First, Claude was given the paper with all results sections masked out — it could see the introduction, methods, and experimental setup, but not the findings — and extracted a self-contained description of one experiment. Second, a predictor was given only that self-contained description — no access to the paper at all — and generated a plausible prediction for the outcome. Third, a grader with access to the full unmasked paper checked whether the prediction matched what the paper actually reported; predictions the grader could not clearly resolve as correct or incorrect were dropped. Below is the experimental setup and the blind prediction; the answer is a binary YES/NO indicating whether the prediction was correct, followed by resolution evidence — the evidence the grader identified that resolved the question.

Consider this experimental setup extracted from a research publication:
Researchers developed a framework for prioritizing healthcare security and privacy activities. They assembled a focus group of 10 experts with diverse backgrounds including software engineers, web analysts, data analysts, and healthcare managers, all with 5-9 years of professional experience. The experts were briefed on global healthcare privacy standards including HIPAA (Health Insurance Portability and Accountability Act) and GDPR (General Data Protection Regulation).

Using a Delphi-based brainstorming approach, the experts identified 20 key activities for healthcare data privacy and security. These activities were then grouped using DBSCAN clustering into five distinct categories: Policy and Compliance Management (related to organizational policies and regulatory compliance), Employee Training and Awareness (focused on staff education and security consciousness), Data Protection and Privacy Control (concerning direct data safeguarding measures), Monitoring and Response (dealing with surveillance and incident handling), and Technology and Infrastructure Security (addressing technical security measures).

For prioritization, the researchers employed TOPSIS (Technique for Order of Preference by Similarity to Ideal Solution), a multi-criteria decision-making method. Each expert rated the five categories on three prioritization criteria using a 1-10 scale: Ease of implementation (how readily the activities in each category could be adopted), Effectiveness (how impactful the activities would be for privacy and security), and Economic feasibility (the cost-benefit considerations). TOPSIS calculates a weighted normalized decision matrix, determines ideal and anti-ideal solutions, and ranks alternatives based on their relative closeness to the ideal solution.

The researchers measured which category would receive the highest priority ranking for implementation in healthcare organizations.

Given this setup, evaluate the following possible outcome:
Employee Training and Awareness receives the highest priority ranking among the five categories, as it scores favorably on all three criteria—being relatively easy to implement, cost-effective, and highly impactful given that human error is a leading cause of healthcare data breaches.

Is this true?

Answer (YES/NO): NO